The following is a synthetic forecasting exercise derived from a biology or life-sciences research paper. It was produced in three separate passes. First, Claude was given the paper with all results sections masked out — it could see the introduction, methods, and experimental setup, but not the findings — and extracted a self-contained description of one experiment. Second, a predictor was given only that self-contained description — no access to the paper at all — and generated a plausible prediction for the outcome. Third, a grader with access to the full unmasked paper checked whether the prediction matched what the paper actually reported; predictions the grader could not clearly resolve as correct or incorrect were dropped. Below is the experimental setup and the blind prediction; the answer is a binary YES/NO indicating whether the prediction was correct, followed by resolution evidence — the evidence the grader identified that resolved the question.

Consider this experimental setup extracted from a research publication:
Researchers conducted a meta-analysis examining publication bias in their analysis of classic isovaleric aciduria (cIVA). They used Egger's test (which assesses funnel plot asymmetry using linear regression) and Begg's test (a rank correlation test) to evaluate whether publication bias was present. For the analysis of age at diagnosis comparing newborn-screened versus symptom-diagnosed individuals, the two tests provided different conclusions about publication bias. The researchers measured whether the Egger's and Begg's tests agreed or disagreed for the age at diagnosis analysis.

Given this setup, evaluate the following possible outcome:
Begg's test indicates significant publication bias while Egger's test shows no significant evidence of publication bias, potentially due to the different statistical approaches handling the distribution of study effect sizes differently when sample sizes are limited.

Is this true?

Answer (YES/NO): NO